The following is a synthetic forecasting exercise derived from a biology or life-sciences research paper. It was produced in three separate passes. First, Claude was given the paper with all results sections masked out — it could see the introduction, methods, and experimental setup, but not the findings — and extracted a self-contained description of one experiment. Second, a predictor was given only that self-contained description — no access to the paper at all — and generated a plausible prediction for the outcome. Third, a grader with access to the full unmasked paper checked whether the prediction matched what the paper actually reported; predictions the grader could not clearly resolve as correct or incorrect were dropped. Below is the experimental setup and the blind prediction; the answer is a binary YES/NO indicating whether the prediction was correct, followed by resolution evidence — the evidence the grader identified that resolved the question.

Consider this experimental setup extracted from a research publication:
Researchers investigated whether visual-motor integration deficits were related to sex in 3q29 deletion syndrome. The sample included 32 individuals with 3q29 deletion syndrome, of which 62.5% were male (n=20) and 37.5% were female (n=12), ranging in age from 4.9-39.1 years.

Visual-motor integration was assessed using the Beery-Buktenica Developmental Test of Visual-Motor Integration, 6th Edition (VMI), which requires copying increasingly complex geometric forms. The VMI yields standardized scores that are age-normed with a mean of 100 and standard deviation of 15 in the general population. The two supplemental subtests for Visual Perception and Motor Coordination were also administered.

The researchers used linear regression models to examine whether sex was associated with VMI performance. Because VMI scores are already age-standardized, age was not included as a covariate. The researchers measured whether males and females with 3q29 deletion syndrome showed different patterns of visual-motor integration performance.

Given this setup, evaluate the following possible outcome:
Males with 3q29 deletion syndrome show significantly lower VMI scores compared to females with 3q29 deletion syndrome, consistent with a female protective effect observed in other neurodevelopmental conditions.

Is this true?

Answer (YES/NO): YES